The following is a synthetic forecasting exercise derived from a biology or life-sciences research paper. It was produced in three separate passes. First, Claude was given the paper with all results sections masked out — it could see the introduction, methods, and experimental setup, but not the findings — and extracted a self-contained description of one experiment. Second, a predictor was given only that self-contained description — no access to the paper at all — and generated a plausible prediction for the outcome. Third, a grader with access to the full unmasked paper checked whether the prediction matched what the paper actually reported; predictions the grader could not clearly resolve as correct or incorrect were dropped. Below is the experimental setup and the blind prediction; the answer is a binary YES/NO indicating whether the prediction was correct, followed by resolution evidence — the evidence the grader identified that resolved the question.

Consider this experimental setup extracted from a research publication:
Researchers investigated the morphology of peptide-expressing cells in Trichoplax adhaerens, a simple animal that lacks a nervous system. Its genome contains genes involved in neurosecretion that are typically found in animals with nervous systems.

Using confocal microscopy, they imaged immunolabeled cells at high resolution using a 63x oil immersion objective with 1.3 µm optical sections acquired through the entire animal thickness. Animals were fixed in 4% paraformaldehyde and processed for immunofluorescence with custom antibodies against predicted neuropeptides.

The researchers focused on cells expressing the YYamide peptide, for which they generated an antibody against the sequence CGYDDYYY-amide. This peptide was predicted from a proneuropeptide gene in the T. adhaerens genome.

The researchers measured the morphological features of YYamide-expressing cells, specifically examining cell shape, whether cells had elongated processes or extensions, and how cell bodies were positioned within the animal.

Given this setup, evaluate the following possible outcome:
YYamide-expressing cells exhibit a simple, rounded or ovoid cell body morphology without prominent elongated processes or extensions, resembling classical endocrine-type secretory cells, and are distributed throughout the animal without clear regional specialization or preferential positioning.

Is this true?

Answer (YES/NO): NO